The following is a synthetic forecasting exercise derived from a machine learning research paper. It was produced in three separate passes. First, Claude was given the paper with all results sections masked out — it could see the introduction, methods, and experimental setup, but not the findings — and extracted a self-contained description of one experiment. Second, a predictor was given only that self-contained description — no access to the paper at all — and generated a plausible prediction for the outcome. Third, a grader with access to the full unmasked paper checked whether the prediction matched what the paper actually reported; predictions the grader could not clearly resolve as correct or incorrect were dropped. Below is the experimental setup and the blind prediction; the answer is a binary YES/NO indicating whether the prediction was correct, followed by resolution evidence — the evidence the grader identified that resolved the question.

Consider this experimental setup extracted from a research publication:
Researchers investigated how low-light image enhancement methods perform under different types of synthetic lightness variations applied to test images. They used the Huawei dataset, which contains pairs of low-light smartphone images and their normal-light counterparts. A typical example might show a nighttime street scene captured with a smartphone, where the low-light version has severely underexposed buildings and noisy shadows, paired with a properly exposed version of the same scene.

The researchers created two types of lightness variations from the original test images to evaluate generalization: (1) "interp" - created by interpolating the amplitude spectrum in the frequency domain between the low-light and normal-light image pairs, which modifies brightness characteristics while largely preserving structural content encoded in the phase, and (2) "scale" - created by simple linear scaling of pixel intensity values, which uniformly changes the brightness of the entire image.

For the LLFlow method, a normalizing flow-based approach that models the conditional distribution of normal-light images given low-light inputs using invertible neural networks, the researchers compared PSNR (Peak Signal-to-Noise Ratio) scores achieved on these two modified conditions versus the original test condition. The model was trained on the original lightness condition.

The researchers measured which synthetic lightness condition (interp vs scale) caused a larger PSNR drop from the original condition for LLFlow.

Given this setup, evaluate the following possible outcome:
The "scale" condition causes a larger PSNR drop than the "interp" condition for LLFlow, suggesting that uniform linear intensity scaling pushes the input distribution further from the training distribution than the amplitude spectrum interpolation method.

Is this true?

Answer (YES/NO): NO